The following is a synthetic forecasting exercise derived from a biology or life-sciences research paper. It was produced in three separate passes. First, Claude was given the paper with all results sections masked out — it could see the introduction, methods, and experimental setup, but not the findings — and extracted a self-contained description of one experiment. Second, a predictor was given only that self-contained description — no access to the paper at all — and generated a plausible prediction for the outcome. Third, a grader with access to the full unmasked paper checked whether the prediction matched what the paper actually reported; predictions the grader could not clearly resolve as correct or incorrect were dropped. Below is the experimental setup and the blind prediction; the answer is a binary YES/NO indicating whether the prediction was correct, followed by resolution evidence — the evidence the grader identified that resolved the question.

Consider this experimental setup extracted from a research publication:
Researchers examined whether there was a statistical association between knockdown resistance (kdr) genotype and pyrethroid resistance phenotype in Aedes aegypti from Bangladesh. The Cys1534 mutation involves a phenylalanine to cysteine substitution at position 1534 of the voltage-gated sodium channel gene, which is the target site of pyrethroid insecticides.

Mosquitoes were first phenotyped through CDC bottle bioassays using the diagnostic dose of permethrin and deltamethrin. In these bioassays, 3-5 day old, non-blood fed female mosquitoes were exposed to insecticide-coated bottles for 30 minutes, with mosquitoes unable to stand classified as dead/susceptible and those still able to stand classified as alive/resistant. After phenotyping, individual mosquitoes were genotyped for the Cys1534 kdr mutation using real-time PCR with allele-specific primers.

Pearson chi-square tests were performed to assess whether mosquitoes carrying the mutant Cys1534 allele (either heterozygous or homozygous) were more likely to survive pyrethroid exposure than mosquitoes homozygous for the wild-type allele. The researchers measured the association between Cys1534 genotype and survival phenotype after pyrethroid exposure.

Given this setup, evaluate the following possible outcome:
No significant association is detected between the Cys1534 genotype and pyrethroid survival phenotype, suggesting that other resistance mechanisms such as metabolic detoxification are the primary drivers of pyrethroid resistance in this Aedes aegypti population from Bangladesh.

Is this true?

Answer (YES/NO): NO